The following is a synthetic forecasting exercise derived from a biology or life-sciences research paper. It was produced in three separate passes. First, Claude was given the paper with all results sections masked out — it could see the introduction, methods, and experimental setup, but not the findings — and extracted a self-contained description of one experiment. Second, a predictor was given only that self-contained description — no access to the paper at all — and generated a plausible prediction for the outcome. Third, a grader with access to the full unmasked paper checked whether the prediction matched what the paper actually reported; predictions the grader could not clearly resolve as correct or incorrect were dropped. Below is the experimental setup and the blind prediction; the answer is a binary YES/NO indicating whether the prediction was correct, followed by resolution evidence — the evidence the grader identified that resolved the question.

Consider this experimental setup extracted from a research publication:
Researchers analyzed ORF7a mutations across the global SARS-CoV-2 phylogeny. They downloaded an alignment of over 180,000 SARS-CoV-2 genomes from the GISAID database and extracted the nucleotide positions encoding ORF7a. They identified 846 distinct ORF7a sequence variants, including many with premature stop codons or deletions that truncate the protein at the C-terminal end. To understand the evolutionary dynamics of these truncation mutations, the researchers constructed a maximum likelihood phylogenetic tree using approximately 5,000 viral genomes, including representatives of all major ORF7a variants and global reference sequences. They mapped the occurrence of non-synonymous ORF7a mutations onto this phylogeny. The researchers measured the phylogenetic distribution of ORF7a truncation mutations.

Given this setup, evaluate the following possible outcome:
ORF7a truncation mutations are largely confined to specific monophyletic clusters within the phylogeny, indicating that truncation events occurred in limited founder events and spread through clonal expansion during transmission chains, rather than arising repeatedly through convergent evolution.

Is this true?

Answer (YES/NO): NO